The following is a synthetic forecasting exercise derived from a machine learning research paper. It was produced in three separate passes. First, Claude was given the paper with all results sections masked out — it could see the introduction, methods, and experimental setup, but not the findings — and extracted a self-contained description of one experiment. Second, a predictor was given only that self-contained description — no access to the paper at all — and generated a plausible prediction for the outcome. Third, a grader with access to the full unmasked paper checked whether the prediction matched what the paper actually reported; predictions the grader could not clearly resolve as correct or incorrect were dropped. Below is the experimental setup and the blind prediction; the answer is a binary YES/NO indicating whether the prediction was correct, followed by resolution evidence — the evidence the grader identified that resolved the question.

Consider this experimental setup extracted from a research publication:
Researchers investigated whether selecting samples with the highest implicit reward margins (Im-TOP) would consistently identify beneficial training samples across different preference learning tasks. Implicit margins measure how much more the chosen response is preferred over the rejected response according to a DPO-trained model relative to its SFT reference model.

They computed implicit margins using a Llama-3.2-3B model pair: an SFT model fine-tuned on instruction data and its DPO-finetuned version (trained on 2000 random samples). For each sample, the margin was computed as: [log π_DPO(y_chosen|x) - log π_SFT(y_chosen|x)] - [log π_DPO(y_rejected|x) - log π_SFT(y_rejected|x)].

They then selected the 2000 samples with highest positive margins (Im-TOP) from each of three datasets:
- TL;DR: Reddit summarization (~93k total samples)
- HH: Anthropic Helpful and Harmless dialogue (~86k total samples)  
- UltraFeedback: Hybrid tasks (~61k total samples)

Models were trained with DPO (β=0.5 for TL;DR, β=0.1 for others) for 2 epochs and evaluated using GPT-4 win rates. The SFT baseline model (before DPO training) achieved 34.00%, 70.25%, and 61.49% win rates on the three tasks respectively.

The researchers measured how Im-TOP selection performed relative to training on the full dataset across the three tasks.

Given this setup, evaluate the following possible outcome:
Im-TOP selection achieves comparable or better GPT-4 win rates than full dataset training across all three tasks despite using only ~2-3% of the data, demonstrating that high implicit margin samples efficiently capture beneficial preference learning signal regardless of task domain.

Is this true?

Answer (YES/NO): NO